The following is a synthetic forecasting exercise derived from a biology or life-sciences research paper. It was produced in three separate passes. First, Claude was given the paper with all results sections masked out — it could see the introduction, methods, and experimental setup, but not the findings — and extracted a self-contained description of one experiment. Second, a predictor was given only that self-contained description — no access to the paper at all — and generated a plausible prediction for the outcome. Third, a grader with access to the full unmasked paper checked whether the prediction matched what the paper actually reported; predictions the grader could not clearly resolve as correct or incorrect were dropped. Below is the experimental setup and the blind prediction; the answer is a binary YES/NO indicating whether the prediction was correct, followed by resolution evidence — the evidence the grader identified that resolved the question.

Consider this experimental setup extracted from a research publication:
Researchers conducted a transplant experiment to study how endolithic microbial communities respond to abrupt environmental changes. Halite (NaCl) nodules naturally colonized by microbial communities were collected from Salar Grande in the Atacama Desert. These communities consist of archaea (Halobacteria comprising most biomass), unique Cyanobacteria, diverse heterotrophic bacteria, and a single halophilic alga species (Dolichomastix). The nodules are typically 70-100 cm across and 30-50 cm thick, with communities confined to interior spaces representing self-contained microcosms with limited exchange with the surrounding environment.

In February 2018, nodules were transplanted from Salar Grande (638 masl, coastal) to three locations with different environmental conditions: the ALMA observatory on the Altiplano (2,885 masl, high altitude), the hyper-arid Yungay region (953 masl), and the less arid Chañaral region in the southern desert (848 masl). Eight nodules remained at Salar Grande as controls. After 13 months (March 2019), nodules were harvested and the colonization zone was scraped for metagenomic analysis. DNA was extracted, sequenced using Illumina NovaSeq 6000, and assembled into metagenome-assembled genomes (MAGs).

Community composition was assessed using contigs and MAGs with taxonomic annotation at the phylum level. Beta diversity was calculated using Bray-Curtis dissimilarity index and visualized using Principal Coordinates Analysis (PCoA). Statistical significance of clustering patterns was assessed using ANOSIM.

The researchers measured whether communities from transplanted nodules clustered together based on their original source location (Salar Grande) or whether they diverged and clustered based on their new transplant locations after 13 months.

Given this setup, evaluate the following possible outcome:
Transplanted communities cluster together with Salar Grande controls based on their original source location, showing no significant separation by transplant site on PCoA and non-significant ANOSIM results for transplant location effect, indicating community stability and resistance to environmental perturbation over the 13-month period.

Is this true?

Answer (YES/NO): NO